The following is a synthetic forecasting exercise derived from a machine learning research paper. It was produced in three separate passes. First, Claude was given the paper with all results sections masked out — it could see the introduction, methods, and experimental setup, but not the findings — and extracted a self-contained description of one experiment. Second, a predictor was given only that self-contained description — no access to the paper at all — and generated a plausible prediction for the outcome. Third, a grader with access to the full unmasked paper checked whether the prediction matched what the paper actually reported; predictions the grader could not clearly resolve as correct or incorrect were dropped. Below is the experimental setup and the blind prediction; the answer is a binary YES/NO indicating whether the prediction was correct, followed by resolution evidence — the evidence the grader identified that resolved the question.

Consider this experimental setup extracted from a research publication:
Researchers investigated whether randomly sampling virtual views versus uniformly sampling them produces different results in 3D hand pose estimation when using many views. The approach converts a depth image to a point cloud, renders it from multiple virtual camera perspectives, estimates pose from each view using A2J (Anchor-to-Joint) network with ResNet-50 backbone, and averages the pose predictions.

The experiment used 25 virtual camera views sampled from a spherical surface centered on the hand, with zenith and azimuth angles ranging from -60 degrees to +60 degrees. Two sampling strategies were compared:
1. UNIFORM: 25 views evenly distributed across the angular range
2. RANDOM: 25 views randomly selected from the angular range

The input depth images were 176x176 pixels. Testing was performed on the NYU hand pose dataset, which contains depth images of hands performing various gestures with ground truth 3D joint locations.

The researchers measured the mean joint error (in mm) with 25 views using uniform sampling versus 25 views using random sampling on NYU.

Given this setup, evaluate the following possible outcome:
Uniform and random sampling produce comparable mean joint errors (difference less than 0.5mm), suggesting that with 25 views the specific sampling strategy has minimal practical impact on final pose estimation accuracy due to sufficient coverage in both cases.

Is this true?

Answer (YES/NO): YES